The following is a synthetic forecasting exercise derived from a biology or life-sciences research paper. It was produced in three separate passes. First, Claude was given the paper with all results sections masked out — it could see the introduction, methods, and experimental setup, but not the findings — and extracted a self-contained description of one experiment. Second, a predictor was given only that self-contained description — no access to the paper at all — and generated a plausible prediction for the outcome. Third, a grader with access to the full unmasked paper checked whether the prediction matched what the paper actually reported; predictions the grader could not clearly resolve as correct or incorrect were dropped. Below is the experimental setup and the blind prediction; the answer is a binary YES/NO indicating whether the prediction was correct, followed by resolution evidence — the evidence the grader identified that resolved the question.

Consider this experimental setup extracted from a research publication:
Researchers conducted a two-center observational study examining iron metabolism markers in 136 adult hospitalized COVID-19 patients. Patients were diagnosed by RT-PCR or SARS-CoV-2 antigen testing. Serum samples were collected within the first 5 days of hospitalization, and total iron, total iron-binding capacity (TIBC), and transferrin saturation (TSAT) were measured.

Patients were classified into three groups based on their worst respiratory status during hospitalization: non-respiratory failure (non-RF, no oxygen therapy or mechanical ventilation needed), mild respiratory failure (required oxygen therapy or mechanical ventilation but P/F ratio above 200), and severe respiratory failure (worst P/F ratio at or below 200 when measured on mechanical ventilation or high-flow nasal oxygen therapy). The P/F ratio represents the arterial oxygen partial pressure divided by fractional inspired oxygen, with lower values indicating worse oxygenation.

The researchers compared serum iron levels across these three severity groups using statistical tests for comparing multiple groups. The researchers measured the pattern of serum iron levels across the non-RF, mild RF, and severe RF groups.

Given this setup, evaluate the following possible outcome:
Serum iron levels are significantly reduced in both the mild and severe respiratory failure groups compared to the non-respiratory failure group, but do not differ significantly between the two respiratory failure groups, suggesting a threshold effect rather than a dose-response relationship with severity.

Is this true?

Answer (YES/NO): NO